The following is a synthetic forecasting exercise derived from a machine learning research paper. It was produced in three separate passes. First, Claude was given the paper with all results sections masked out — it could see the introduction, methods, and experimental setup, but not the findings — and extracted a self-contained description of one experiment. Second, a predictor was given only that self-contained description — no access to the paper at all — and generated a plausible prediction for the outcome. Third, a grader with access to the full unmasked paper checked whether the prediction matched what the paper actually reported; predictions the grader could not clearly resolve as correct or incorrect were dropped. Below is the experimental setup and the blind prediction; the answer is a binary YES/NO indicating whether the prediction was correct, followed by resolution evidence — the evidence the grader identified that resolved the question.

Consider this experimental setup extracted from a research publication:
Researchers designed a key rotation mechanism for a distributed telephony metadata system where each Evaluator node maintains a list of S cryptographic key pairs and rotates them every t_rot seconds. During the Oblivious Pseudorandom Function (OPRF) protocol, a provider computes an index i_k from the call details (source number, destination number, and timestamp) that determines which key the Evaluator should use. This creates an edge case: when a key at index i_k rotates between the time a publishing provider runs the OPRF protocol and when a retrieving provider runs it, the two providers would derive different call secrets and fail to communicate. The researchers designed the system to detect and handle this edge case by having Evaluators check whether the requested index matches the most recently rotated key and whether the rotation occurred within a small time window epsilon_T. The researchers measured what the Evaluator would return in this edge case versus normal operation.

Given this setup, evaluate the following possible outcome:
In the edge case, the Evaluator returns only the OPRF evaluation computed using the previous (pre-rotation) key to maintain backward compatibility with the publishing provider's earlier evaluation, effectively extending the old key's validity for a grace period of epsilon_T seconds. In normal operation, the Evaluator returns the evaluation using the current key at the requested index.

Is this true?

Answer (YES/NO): NO